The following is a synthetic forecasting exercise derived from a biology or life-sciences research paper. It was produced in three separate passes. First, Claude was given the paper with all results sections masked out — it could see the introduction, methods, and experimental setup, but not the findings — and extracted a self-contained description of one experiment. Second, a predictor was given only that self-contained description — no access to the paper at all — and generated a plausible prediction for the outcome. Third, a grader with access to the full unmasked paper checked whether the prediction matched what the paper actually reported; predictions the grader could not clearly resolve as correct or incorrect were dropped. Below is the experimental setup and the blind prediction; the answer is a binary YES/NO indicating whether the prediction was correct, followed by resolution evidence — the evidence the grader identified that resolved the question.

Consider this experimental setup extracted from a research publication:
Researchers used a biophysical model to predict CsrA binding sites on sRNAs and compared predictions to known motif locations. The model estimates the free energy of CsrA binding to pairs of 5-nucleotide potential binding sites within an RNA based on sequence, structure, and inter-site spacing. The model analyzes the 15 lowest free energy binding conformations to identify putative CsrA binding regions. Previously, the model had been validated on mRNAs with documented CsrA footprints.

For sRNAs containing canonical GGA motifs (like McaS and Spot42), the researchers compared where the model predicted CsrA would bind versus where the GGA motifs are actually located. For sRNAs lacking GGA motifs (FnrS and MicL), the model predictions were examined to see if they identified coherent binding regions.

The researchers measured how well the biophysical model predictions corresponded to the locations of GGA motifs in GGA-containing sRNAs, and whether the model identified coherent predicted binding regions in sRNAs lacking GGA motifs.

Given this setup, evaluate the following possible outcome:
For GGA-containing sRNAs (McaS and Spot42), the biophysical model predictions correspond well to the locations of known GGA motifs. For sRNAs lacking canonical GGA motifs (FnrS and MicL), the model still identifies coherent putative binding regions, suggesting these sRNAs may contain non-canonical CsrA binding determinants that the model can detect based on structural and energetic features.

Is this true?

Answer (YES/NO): YES